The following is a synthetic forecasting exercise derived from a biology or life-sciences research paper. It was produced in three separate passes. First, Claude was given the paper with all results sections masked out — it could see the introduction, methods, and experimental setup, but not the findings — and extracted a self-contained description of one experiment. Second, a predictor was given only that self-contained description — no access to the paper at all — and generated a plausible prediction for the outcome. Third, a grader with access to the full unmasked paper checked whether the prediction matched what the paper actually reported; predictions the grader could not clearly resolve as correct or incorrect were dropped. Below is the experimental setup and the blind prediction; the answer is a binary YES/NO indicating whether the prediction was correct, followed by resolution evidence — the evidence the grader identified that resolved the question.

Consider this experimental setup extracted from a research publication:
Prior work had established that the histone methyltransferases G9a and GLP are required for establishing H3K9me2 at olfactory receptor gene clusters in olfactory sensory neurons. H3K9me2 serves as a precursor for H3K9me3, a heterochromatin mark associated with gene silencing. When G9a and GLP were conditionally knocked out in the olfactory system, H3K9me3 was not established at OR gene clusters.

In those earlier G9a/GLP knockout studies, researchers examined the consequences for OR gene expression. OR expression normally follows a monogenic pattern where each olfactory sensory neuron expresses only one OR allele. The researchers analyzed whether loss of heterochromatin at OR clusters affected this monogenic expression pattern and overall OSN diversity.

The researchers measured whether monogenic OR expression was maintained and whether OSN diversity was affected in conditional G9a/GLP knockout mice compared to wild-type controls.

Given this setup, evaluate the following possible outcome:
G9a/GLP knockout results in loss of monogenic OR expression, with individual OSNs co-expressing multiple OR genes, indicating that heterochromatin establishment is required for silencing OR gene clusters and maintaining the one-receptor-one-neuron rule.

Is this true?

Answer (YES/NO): YES